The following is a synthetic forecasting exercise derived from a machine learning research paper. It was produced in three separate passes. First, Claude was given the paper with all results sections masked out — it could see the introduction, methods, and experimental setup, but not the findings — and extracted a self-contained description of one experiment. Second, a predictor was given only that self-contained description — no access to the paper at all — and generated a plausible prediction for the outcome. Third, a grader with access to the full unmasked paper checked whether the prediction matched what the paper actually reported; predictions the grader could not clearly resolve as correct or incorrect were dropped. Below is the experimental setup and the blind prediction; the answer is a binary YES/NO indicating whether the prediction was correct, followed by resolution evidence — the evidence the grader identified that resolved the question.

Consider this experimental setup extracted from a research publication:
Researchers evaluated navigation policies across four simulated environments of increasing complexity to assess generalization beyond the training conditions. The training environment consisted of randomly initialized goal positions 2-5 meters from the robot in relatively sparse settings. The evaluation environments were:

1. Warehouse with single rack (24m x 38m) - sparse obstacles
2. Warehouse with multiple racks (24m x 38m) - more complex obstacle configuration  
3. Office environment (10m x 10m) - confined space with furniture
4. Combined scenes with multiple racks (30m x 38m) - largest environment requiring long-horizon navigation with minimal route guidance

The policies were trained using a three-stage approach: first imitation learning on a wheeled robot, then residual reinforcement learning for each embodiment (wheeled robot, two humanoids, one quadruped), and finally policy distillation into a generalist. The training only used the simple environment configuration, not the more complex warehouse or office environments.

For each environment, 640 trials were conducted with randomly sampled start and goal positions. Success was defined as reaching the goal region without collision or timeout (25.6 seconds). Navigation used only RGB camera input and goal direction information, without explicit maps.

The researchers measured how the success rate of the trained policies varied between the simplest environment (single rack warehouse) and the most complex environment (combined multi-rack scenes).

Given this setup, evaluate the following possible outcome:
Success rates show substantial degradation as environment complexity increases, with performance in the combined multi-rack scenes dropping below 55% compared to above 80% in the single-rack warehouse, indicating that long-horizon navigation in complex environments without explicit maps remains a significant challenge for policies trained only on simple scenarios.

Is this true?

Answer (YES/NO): NO